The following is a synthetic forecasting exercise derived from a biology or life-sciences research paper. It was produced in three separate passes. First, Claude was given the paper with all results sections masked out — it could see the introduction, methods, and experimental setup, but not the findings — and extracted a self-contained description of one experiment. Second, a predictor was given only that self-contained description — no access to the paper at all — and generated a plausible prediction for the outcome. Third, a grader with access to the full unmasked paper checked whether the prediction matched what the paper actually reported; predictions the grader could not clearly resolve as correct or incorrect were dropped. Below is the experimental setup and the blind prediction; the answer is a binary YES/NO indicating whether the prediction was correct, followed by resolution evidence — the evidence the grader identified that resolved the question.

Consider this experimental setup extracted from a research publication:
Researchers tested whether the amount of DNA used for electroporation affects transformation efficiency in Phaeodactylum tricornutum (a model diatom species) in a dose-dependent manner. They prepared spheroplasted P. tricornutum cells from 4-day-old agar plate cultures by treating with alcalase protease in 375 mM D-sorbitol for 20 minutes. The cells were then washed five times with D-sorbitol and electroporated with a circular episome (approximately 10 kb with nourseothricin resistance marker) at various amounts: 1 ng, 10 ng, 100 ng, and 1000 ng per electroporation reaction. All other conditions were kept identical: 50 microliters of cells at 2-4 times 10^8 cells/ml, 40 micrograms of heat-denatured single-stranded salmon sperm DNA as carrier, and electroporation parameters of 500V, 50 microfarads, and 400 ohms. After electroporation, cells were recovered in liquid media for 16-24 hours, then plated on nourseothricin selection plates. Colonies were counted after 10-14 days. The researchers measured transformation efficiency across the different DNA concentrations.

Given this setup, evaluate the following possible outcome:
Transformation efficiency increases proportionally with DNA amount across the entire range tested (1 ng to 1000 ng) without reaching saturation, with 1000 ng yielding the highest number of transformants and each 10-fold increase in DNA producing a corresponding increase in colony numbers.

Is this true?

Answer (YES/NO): NO